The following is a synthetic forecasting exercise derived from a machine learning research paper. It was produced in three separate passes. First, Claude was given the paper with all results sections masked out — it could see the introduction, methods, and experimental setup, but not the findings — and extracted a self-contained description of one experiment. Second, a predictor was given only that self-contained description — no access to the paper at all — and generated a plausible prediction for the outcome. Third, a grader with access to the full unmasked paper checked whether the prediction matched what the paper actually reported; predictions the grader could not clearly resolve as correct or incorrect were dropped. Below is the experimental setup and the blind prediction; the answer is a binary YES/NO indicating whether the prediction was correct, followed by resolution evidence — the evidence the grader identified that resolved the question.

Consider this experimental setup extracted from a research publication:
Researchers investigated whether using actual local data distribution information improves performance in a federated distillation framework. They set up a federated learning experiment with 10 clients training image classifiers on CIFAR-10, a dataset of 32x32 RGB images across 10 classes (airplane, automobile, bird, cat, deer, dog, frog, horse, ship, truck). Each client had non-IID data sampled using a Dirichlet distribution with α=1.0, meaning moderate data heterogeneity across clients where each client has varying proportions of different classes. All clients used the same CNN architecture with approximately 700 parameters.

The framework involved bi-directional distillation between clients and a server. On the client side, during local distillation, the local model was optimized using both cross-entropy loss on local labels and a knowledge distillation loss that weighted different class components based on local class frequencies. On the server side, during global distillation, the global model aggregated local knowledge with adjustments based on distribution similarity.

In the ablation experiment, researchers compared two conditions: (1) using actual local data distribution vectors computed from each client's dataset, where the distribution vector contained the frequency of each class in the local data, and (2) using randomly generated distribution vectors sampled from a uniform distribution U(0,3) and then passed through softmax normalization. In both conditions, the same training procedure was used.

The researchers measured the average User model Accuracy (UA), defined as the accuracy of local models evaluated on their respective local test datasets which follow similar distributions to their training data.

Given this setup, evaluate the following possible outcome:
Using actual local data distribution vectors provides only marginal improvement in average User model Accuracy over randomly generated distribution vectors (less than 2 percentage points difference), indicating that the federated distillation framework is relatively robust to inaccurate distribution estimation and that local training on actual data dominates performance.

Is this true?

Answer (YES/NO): YES